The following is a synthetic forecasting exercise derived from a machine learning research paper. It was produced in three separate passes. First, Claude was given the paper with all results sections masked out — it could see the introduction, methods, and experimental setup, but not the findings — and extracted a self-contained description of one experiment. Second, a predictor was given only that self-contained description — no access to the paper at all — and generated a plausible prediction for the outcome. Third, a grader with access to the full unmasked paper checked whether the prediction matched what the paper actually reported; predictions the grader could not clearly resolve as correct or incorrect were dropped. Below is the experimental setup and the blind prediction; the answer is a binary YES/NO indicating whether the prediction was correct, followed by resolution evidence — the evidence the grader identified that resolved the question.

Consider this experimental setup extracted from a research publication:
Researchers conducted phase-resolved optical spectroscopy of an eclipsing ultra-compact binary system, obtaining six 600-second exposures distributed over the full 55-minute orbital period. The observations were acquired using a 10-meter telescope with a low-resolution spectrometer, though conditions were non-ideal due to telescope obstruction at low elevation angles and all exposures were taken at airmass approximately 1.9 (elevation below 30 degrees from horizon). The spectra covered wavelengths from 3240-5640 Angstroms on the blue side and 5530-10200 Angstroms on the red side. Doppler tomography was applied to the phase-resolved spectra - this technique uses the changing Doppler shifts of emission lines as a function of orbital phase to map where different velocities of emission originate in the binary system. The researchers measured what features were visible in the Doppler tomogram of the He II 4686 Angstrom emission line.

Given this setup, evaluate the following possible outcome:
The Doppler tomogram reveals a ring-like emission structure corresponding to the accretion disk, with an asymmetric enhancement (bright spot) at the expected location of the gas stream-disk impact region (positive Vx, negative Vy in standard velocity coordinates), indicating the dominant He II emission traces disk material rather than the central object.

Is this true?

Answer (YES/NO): NO